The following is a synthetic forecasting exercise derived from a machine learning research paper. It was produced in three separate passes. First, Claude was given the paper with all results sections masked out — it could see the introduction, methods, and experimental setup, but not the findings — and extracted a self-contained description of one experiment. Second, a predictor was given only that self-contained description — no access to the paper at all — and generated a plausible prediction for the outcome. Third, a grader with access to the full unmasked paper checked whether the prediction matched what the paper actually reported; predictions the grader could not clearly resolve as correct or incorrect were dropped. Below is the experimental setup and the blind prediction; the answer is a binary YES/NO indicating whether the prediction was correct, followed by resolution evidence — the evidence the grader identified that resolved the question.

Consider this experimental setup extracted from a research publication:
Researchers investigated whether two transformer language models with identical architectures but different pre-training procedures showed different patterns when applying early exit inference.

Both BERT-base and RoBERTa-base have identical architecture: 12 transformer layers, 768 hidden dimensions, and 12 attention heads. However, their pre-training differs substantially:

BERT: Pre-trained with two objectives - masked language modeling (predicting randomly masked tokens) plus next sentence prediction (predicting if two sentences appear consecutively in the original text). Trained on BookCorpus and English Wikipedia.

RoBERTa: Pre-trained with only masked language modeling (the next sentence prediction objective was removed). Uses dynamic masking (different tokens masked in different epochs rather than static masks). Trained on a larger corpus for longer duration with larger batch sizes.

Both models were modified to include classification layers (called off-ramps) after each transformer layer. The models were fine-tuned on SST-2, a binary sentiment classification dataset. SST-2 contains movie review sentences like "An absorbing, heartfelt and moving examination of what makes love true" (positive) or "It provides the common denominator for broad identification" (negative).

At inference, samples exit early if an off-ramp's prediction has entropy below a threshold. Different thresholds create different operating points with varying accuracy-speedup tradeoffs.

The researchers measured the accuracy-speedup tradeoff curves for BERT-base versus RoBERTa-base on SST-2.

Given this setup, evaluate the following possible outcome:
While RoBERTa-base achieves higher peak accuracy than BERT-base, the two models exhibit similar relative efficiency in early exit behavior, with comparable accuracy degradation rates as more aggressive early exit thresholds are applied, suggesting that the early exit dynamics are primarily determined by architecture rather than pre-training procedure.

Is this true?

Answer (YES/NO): NO